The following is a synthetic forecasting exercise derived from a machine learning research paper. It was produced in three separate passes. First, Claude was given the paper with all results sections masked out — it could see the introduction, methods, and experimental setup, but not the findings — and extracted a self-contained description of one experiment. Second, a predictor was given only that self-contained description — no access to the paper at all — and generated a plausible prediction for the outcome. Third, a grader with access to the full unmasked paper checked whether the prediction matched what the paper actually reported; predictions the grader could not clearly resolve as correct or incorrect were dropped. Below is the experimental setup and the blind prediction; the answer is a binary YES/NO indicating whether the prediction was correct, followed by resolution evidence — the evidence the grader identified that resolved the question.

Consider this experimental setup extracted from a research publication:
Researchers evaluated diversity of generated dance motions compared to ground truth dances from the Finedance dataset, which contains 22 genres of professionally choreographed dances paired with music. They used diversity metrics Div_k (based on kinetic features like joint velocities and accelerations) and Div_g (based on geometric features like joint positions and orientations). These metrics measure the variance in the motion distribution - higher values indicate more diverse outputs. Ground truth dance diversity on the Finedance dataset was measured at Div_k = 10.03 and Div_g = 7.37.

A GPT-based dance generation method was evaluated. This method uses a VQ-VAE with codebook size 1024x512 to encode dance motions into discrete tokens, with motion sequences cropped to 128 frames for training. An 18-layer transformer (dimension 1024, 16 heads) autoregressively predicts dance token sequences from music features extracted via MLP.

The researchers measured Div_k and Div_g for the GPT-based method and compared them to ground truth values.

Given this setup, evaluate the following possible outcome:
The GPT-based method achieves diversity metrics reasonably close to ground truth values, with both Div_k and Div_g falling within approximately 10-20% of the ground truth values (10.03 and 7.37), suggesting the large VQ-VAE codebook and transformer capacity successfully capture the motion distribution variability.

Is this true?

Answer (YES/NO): NO